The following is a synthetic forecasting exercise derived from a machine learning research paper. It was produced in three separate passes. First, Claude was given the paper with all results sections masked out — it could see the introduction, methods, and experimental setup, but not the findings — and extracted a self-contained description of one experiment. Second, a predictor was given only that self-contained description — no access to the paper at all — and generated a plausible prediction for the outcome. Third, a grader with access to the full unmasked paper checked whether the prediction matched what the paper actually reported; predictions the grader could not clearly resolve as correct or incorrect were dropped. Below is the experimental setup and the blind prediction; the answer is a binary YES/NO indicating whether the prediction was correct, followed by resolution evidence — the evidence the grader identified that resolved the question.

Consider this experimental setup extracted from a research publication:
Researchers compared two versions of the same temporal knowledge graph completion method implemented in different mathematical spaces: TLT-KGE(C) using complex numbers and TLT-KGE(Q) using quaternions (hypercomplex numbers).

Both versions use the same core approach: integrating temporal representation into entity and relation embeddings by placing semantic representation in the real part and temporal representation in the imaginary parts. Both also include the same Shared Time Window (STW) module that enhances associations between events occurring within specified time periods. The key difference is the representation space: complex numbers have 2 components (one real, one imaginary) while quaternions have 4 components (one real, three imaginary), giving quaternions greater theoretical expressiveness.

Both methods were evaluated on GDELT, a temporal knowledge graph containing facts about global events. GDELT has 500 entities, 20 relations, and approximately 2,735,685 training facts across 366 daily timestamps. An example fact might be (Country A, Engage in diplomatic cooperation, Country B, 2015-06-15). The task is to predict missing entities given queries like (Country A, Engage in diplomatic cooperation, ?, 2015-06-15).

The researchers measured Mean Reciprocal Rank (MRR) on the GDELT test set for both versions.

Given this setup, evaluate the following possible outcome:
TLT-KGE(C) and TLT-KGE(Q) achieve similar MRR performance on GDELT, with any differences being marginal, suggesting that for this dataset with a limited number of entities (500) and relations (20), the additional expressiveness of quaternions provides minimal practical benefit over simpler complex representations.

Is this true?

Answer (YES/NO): YES